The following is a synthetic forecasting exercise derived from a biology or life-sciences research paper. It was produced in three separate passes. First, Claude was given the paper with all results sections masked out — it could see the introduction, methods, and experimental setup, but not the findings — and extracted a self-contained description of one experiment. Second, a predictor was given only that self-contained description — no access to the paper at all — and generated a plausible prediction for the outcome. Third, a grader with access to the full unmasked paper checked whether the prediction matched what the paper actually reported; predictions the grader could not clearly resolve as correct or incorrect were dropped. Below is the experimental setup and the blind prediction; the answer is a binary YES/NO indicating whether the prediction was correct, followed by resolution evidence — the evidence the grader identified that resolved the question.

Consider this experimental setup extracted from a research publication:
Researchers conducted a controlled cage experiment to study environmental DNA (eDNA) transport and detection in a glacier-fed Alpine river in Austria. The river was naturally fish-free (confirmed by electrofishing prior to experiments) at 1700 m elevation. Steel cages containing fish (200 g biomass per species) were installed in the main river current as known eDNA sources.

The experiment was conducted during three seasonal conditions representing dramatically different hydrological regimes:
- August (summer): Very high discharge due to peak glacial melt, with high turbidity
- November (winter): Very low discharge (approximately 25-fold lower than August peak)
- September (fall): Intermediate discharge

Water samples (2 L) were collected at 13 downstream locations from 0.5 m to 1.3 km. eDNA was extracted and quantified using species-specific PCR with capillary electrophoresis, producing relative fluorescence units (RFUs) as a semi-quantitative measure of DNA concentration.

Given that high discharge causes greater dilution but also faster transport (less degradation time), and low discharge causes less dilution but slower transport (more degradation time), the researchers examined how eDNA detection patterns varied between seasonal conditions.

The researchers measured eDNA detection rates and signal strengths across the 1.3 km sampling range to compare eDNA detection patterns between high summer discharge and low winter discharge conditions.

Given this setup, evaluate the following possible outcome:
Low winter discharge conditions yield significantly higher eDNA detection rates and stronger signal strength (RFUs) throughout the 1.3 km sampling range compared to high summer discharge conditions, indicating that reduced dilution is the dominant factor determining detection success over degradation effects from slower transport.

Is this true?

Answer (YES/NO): YES